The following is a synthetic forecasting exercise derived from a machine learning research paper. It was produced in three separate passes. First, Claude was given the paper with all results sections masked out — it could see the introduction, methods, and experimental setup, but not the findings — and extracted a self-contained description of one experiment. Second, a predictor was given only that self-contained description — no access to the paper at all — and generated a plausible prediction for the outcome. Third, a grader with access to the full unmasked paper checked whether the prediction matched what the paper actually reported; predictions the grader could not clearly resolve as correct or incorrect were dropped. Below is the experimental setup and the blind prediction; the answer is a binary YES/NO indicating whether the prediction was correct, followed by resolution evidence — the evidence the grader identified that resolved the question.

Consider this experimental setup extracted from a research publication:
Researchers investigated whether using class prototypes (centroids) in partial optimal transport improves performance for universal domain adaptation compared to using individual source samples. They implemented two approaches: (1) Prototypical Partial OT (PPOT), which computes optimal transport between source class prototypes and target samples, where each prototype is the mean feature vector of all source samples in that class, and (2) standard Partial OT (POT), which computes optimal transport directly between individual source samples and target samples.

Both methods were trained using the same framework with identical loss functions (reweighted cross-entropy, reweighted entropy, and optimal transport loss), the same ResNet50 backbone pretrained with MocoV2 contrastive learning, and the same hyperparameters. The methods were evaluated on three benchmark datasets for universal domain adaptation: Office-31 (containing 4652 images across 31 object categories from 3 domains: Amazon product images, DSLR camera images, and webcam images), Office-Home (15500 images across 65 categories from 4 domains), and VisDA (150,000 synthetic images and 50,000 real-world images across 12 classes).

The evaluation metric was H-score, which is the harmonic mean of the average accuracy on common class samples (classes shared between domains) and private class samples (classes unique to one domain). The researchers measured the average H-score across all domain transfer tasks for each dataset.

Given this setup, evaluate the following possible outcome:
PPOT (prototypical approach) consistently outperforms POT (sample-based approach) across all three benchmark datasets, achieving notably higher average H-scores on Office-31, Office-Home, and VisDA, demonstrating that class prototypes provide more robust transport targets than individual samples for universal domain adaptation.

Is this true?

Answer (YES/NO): YES